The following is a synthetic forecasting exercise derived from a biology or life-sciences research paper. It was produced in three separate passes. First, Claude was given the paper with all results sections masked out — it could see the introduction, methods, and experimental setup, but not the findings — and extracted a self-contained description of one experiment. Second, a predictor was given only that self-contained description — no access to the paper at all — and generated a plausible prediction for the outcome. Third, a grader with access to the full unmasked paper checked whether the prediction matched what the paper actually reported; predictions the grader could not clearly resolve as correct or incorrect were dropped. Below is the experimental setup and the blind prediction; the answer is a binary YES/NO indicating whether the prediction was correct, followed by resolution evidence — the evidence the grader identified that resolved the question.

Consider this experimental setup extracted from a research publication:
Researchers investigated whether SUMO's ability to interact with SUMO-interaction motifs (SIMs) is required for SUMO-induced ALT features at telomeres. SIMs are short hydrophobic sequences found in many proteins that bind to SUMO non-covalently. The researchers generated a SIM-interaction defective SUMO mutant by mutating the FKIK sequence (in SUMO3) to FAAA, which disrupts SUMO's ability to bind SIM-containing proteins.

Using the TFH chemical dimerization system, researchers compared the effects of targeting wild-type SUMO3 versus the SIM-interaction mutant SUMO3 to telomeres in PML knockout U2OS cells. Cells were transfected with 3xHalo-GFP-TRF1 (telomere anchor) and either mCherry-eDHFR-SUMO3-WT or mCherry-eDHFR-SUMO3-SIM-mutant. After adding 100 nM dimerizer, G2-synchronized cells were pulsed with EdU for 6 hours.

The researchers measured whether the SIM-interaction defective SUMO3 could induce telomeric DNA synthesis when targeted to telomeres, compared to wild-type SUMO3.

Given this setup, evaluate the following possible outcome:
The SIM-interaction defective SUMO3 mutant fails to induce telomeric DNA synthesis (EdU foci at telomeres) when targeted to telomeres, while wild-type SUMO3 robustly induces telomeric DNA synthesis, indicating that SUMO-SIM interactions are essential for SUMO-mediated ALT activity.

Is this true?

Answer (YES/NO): NO